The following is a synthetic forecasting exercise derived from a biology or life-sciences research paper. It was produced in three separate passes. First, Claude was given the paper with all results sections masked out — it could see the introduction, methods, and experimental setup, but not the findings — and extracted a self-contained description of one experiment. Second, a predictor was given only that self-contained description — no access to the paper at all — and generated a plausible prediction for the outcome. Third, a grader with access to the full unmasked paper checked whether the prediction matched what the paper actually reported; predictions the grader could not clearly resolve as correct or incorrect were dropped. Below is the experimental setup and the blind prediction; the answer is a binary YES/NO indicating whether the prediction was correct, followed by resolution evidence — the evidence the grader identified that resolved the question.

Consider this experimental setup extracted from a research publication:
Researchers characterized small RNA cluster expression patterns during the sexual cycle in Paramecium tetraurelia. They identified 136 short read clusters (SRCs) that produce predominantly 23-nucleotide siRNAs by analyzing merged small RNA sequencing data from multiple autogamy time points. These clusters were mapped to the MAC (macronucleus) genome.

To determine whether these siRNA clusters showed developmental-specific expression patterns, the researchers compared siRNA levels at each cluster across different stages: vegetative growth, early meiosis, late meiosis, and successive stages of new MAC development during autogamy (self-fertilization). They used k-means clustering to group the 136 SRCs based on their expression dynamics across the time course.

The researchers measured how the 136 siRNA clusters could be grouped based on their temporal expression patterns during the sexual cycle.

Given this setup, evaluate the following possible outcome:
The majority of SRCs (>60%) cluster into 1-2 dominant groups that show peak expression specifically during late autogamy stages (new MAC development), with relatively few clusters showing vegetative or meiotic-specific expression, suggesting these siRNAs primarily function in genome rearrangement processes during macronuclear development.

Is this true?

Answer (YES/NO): NO